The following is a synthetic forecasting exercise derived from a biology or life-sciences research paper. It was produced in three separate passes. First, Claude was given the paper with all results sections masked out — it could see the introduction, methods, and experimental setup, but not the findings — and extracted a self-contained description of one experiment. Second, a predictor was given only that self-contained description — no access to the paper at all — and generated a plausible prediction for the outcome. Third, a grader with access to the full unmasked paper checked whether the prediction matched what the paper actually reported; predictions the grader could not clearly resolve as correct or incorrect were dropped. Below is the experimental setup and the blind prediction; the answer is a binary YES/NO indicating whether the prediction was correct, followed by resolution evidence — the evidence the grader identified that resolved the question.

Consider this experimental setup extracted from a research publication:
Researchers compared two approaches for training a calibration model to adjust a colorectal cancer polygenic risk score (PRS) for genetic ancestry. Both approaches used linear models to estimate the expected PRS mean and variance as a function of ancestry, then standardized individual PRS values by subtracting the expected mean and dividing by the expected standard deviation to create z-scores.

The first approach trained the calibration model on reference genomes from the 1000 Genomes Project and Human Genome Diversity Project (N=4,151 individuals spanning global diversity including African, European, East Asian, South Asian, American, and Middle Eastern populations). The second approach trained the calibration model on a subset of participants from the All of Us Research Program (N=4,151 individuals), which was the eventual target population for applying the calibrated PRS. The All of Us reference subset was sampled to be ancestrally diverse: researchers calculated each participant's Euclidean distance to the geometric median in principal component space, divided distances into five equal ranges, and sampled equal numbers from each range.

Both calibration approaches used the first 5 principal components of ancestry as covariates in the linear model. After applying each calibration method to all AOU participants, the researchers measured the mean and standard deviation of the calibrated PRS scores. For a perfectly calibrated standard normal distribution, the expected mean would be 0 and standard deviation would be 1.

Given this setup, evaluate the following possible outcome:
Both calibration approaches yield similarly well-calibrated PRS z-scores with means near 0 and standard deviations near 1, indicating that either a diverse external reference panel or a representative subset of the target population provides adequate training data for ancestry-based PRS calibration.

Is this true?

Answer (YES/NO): NO